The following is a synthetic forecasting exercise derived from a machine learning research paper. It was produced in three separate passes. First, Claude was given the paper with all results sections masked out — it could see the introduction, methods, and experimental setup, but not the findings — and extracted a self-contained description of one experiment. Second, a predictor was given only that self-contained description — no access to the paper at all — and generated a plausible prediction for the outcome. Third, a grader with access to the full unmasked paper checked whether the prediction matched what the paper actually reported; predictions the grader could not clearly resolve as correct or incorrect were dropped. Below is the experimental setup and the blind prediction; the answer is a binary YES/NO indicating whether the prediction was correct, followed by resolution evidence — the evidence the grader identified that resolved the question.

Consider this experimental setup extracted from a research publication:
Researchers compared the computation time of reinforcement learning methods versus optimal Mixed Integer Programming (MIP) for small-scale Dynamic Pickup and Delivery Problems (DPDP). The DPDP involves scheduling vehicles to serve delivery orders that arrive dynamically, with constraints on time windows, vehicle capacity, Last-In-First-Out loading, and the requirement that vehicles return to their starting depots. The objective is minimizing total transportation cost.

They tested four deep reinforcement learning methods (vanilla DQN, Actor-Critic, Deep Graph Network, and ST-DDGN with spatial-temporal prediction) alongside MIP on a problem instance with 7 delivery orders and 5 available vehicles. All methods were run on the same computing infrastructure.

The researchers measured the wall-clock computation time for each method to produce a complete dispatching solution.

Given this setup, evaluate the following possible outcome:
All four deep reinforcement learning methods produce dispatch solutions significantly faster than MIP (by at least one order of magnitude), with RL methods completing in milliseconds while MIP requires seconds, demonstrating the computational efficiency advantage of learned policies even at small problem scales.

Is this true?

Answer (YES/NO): NO